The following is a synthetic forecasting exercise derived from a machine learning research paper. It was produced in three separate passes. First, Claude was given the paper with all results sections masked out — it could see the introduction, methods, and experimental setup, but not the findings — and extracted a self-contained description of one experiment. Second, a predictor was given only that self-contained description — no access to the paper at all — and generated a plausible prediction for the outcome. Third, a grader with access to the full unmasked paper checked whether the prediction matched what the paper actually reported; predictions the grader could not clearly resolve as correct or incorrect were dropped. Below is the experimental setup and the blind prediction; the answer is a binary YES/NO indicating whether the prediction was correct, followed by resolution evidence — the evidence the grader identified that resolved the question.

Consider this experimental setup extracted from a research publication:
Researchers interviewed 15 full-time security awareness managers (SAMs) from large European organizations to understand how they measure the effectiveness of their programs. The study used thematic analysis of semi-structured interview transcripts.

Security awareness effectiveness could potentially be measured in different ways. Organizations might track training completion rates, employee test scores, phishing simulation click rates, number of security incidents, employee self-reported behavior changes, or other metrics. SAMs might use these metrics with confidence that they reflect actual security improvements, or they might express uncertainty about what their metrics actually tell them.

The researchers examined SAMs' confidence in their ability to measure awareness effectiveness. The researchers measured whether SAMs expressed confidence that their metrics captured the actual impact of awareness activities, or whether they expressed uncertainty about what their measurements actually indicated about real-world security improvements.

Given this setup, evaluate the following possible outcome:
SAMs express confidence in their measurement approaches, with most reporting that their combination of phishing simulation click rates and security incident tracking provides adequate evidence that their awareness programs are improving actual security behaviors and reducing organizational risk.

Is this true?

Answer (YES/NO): NO